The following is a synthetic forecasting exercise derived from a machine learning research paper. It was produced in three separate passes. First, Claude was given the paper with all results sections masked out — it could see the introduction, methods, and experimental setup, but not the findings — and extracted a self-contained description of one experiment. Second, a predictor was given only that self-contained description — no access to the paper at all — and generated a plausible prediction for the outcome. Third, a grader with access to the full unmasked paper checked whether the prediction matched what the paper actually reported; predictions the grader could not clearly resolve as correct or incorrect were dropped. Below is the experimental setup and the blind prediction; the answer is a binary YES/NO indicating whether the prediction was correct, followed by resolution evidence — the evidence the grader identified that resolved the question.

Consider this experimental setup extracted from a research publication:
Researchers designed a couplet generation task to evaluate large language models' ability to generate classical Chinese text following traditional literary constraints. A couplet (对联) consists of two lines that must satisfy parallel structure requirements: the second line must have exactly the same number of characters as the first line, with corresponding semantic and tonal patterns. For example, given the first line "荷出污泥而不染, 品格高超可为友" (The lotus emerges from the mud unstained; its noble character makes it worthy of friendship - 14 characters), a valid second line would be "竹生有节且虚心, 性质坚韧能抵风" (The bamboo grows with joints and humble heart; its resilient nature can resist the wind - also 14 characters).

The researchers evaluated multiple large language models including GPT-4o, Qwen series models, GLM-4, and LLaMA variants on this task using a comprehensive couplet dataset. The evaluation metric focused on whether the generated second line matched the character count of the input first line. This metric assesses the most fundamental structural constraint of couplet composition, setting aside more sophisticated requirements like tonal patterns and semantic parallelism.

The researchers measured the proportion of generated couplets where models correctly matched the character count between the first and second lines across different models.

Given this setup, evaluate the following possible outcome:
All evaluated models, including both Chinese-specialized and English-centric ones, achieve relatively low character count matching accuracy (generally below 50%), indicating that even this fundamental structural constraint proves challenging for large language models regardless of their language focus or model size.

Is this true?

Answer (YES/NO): NO